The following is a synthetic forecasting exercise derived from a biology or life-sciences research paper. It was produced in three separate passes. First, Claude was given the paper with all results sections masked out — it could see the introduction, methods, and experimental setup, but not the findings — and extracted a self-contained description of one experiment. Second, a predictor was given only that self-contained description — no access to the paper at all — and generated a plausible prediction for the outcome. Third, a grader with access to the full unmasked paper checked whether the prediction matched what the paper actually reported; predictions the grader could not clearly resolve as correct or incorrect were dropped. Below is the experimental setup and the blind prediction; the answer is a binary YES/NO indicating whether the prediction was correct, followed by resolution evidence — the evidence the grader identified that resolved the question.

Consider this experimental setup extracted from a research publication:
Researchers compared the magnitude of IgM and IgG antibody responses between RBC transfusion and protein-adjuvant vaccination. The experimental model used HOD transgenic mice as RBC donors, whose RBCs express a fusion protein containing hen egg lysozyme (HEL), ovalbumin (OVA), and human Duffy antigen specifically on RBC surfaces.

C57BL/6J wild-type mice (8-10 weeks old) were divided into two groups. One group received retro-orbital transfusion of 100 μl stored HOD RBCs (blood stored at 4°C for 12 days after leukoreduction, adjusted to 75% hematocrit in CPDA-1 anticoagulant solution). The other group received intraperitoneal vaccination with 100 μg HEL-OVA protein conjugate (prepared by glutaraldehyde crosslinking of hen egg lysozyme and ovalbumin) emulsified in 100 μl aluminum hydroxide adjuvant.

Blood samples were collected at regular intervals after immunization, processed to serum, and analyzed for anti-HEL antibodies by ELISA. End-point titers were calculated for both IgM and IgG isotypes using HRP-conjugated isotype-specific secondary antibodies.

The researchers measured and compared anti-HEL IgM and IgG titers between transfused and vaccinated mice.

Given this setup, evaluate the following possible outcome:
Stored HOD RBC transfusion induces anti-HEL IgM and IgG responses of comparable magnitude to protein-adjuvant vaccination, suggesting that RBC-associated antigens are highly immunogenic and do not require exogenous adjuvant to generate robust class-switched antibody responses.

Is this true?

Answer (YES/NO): NO